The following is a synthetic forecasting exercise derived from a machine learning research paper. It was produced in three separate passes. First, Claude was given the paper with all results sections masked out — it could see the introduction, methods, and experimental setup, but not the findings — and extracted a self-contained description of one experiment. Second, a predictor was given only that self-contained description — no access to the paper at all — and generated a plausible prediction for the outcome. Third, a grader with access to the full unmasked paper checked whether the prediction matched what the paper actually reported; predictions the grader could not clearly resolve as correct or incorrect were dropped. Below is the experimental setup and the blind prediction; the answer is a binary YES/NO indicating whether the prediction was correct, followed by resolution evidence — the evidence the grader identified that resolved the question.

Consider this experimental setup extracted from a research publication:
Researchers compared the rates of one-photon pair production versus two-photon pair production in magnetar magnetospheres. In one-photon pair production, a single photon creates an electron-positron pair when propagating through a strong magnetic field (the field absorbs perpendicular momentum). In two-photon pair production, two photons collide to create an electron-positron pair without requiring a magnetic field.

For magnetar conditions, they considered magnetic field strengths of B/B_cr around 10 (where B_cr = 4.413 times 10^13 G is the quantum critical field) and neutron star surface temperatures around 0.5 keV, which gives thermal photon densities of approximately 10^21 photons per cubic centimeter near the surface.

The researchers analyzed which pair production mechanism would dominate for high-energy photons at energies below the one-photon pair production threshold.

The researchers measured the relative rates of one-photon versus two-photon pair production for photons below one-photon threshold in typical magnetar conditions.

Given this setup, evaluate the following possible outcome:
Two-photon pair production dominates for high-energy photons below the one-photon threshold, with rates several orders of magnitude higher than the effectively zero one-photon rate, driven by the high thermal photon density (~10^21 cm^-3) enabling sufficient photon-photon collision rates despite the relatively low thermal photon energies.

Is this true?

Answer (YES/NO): NO